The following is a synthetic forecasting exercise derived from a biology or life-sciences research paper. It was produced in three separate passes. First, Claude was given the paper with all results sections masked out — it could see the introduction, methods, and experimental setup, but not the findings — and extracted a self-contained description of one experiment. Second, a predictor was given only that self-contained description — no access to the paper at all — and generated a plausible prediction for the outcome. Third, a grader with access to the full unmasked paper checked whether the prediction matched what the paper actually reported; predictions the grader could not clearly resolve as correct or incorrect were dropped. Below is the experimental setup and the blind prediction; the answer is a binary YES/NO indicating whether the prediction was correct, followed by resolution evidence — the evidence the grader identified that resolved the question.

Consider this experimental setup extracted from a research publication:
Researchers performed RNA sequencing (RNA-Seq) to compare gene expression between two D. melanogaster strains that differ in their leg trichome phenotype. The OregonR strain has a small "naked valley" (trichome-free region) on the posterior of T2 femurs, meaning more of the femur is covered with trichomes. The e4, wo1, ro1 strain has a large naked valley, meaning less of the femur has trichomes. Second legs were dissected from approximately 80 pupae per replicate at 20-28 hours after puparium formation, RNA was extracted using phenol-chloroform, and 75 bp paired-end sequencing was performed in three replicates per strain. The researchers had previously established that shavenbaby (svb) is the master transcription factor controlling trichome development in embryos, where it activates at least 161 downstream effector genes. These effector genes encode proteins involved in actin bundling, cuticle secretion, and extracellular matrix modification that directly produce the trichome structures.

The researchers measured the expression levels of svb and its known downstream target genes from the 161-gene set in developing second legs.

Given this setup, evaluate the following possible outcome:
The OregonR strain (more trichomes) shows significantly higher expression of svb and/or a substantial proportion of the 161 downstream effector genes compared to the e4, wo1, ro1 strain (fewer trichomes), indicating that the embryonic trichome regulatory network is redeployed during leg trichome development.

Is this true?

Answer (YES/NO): NO